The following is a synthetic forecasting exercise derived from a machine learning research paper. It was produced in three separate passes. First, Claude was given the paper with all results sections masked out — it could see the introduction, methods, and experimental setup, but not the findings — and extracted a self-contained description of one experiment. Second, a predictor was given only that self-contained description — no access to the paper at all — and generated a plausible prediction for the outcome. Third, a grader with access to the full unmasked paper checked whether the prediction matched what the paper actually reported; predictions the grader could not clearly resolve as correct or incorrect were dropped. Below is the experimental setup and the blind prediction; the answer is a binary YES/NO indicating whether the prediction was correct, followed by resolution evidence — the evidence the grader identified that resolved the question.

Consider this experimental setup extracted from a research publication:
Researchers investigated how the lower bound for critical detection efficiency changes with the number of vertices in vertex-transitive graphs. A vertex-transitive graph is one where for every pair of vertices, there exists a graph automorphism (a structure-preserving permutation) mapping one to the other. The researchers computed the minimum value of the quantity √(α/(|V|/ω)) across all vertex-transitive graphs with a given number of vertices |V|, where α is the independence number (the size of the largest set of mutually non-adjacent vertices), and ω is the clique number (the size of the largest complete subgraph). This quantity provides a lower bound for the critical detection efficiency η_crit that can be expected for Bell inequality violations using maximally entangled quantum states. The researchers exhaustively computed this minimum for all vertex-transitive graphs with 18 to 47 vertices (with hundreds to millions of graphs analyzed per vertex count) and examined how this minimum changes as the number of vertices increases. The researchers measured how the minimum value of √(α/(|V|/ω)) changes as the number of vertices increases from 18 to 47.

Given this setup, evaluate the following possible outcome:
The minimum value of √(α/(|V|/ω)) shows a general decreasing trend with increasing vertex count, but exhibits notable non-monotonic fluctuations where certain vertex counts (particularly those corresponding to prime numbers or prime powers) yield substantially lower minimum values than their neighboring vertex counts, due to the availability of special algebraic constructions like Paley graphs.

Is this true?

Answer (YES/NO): NO